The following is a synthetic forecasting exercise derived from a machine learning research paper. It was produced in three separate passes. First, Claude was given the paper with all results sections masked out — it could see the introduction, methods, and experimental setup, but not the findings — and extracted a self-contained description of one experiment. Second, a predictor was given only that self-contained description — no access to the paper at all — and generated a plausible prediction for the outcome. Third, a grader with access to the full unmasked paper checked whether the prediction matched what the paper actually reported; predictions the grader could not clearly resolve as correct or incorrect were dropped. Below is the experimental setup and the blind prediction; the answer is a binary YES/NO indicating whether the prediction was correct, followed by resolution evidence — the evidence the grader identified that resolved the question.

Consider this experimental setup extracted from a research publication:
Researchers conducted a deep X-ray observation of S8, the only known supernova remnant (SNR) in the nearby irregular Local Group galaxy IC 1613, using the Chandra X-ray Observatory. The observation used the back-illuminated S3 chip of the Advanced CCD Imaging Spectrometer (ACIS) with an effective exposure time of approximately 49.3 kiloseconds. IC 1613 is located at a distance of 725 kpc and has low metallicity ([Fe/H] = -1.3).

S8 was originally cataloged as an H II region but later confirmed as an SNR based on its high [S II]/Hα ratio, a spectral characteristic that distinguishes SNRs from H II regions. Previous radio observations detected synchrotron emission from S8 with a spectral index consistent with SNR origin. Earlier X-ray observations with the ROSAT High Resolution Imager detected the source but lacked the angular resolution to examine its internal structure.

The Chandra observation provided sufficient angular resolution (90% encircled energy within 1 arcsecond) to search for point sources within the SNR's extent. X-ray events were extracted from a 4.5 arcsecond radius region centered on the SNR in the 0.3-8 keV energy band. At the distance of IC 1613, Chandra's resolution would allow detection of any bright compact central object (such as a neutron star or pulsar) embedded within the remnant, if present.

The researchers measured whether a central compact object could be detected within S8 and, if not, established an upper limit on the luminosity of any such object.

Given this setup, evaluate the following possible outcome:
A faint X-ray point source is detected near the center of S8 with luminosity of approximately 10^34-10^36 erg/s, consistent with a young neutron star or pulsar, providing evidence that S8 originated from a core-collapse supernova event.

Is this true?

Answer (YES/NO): NO